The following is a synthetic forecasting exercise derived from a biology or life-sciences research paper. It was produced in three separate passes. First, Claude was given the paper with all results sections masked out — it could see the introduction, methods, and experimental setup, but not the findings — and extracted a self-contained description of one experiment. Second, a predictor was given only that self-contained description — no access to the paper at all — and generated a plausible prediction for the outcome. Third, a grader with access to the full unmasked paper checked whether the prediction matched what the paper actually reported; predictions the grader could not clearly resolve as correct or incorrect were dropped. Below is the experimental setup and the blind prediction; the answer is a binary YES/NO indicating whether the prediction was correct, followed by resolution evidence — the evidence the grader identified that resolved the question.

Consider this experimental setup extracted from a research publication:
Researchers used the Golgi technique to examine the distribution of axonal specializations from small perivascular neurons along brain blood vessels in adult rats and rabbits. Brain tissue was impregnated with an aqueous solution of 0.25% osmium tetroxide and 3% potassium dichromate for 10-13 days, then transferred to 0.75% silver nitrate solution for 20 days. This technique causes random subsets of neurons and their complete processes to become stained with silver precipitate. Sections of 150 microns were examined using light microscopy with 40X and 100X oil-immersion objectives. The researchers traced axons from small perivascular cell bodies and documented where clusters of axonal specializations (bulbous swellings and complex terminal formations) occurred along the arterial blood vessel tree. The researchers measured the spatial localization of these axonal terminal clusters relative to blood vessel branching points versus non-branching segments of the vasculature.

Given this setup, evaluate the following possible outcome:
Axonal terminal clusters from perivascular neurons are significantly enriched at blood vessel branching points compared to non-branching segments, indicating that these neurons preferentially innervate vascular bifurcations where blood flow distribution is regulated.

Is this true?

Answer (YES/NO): YES